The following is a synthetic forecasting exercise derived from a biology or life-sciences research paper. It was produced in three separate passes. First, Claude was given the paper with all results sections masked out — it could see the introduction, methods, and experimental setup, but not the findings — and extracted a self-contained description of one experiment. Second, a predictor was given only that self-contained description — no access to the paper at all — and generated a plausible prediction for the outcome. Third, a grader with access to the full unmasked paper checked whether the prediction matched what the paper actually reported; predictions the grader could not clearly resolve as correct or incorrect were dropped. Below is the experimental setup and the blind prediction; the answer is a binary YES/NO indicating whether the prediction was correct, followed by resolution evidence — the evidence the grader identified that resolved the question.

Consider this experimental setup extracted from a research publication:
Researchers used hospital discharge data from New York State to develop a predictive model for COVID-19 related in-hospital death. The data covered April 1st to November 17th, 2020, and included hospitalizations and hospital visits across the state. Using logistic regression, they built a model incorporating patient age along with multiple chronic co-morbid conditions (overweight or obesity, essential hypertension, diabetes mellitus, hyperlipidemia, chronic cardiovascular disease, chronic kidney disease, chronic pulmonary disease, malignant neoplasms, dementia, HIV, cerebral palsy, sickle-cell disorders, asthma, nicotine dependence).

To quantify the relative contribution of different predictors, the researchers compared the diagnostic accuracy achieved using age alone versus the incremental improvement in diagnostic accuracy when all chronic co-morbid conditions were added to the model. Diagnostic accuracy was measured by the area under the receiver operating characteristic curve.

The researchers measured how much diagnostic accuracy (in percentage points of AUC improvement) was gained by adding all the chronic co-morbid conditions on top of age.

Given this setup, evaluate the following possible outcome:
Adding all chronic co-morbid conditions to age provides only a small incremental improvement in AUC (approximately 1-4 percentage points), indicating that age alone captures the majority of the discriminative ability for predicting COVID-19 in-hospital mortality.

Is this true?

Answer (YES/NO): YES